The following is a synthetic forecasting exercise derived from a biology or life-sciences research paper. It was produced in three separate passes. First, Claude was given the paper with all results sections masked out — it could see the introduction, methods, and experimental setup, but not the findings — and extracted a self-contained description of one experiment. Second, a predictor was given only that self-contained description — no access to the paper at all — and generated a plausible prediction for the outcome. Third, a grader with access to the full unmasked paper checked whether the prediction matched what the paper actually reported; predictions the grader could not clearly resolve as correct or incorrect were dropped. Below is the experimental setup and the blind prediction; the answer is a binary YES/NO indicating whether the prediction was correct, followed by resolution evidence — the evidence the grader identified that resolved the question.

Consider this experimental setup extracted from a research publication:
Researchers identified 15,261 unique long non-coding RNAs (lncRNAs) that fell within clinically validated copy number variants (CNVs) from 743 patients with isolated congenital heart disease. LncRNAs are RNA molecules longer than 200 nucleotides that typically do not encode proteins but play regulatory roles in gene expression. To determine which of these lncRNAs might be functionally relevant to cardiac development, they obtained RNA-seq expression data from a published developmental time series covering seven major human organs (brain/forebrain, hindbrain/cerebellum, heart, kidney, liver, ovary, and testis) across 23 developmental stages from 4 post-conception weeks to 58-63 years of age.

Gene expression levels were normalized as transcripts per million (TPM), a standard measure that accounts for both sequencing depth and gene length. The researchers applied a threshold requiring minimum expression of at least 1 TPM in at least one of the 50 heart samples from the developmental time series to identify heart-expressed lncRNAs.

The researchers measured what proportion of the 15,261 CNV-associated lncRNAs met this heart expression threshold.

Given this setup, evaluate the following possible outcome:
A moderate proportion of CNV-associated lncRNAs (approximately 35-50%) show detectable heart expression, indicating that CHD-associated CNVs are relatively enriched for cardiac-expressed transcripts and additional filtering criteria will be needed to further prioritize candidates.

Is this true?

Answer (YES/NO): NO